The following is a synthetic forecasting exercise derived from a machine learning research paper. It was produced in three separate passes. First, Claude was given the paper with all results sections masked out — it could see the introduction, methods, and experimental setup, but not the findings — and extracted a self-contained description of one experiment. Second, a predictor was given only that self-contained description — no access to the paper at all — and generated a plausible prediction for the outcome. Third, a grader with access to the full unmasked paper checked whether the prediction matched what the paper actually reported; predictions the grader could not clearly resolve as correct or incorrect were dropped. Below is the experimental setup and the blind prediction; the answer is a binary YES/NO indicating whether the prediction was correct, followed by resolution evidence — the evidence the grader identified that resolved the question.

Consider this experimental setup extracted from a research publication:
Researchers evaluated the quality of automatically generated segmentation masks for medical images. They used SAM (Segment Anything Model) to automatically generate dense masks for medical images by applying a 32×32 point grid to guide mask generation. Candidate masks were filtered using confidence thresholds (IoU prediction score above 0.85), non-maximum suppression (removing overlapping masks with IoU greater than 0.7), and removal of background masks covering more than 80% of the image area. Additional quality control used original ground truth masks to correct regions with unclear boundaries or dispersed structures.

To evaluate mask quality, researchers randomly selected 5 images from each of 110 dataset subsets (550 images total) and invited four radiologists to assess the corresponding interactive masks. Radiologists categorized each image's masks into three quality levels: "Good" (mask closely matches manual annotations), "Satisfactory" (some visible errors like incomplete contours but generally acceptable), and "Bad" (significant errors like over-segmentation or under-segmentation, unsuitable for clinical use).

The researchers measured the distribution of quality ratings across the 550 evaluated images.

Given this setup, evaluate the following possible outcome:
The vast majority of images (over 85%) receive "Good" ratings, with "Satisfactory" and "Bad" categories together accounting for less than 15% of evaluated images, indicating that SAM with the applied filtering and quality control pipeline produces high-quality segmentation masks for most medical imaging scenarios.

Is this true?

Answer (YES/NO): NO